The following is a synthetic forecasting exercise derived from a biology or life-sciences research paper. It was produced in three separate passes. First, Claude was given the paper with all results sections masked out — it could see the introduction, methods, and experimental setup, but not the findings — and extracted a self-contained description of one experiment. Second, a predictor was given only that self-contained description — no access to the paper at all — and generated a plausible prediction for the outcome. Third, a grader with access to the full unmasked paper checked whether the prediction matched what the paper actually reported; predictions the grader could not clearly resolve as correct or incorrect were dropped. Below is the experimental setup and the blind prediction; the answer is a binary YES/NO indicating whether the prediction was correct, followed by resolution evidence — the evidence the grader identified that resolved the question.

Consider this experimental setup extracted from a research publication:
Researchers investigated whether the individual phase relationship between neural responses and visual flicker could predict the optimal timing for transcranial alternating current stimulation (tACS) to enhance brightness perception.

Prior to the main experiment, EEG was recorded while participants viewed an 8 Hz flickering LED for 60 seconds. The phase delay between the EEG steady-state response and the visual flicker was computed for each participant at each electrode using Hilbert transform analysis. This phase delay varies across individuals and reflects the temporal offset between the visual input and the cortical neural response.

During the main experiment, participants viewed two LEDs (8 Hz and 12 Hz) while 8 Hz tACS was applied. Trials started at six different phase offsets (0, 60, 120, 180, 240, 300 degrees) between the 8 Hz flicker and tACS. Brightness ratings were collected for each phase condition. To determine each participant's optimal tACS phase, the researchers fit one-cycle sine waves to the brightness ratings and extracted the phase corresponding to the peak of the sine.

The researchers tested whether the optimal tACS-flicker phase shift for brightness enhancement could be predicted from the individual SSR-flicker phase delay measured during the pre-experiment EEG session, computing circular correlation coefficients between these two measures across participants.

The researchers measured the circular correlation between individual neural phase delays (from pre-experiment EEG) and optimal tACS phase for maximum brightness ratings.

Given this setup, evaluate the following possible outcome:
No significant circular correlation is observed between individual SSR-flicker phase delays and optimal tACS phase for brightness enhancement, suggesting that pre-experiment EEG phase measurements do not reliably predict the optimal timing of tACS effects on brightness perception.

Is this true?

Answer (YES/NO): NO